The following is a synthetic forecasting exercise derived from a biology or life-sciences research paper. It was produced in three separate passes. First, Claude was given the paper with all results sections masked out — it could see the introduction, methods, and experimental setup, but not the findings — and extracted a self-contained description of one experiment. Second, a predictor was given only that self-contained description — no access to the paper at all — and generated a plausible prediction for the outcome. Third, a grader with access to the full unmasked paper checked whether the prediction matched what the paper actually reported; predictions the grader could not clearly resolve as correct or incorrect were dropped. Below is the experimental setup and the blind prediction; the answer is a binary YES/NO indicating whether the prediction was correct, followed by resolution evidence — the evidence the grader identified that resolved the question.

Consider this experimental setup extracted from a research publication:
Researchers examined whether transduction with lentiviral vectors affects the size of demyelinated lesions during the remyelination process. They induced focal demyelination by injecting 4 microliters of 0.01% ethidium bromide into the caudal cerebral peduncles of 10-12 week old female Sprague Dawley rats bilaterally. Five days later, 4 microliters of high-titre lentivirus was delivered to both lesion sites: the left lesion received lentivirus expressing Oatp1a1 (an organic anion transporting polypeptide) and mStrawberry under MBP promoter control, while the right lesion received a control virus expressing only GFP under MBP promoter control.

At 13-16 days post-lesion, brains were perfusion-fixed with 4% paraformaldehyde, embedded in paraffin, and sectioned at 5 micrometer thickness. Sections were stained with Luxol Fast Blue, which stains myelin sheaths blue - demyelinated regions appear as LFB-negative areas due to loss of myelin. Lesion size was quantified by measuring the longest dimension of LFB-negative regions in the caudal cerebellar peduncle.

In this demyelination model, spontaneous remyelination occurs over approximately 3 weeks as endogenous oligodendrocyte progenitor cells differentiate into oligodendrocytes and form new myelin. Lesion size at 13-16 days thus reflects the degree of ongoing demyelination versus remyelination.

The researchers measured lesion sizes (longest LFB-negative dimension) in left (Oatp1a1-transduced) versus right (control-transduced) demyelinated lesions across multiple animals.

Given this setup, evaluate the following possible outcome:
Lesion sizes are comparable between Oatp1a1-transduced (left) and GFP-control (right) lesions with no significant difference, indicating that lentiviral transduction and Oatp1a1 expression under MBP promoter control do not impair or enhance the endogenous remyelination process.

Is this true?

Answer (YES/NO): YES